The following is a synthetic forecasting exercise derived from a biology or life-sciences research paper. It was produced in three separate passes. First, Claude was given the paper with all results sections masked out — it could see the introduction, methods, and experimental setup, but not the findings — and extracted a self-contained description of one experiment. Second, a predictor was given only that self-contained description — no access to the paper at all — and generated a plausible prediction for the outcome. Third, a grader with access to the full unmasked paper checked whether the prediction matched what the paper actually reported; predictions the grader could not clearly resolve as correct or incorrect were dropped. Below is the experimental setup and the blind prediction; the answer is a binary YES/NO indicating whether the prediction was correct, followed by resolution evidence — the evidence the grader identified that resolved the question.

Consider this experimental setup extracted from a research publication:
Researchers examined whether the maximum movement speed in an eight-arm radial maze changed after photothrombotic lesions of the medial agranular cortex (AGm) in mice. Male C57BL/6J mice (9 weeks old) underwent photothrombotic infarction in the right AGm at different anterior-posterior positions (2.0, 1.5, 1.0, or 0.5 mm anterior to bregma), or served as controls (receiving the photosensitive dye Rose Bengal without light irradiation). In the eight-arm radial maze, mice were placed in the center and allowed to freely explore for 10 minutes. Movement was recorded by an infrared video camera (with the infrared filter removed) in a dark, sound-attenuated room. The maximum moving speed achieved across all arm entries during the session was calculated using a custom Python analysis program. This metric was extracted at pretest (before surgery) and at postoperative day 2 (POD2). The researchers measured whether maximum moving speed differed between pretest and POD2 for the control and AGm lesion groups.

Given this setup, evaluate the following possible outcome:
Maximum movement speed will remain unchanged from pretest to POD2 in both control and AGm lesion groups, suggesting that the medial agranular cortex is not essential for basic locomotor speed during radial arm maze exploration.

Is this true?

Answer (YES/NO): YES